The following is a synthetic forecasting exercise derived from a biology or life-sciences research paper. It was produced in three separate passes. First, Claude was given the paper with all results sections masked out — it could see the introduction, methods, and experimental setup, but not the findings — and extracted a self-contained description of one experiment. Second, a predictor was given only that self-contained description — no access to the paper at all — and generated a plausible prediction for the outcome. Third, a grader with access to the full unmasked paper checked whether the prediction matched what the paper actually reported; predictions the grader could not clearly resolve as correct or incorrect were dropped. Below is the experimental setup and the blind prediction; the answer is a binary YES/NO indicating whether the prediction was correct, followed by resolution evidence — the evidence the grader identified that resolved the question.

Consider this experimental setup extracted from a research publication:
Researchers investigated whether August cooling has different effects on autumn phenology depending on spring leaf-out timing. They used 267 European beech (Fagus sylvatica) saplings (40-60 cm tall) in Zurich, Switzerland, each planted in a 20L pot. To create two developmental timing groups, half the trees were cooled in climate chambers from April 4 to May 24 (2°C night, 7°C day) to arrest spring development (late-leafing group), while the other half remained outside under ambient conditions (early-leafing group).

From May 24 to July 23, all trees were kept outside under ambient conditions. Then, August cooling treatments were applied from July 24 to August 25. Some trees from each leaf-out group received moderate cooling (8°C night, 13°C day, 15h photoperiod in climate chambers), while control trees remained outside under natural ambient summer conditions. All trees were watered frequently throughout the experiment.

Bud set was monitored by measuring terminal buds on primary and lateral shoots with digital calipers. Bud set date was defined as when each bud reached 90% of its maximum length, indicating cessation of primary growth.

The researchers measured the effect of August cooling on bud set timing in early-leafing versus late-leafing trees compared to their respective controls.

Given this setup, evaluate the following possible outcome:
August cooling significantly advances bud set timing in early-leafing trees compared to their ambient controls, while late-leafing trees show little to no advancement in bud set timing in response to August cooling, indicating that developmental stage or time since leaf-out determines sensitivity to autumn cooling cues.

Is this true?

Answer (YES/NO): NO